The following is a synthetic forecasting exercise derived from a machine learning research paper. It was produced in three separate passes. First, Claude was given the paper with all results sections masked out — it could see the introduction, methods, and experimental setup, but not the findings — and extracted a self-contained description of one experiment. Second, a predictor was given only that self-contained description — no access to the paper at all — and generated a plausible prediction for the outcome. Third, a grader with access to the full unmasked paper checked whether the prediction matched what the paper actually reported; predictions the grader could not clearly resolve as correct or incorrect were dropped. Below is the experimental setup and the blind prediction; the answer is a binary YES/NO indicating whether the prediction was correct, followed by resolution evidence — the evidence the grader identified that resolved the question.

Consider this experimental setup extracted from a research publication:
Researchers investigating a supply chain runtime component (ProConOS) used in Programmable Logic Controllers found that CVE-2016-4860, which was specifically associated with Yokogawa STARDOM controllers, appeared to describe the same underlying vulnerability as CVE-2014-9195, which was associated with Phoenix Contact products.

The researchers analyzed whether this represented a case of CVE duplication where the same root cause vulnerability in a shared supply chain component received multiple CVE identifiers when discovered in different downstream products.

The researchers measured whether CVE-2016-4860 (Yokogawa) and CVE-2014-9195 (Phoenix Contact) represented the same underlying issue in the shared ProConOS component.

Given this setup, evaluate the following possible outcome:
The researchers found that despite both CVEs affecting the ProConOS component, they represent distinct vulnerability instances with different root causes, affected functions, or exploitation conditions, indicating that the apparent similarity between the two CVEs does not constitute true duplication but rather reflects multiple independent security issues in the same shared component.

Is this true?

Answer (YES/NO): NO